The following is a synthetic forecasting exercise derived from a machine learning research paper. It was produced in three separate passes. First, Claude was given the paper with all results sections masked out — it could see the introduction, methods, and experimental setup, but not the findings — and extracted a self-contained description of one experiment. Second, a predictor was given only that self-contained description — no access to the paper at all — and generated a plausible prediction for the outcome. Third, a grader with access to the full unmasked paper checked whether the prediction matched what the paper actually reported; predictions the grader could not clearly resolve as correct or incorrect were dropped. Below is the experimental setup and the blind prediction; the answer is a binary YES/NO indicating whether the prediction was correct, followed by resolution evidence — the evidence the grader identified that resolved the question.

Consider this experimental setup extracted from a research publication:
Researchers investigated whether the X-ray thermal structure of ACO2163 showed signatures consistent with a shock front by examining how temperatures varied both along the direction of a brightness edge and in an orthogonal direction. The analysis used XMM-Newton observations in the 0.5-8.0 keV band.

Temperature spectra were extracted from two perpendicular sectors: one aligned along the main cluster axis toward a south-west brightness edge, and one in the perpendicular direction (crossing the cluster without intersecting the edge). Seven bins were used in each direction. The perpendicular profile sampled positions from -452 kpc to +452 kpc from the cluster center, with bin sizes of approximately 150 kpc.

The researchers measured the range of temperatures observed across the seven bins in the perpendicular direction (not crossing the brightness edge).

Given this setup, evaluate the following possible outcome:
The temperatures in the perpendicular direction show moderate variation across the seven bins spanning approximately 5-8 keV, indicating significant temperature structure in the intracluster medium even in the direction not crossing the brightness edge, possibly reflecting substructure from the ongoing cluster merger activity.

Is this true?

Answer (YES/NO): NO